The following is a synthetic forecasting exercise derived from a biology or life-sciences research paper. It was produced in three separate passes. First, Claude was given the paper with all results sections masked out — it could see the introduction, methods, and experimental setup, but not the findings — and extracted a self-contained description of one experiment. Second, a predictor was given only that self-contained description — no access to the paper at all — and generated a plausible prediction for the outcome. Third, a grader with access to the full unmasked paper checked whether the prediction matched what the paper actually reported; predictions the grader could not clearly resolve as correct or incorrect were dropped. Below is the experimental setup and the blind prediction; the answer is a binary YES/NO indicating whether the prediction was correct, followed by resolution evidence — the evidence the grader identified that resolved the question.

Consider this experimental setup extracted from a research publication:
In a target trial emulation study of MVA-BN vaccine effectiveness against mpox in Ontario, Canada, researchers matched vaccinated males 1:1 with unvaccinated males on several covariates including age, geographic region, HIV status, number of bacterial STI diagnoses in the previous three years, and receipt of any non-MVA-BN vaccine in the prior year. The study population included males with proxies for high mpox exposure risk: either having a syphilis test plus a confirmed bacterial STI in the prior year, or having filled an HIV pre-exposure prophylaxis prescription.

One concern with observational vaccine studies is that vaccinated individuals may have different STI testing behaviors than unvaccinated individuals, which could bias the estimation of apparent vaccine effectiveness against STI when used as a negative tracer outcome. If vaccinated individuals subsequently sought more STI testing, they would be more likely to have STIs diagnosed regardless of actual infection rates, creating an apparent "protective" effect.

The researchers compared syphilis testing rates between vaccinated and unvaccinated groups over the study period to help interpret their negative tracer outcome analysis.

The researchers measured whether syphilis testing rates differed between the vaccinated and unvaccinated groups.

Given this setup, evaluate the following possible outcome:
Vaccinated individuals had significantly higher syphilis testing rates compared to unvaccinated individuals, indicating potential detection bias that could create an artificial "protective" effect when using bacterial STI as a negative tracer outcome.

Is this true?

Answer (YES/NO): NO